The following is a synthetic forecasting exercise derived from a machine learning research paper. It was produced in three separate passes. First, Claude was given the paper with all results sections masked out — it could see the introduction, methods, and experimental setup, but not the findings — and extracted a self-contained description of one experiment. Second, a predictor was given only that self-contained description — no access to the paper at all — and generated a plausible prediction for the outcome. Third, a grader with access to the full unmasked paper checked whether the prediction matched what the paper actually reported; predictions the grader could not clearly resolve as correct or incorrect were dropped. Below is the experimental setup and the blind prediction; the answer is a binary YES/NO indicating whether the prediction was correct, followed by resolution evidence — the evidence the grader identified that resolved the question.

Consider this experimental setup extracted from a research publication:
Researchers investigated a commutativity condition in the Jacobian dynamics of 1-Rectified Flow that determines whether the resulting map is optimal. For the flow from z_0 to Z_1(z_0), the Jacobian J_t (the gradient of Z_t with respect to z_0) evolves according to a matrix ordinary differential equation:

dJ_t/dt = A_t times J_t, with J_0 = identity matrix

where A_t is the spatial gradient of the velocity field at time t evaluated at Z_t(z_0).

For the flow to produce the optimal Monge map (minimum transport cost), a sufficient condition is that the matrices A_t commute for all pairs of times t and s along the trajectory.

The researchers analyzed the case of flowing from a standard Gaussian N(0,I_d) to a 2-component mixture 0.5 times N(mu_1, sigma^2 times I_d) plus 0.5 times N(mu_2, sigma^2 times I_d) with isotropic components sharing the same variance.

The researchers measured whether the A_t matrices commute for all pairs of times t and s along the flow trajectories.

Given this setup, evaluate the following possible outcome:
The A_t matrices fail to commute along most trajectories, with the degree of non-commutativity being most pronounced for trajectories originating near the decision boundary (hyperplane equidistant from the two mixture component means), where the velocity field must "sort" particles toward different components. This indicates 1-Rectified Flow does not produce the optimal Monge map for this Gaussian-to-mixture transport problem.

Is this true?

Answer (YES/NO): NO